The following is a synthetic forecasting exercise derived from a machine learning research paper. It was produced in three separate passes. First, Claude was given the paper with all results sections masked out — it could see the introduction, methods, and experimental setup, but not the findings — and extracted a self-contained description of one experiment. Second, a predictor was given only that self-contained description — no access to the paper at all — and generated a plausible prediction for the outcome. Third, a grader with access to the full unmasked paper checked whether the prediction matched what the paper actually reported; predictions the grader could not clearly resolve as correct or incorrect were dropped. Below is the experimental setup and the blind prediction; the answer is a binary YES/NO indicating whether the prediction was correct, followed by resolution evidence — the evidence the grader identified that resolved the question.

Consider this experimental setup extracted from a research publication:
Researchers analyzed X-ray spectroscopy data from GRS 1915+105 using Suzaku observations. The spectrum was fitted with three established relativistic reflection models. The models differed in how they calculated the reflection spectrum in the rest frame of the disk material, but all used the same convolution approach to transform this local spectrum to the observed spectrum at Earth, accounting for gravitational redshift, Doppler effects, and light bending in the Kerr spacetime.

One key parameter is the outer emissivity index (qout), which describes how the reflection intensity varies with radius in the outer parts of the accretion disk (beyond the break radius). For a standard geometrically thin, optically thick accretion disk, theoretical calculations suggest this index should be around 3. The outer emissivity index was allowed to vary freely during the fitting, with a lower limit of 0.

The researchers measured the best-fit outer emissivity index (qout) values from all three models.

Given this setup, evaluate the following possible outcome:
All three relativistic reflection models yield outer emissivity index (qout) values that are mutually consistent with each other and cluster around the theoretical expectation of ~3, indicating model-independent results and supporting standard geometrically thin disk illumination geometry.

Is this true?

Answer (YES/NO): NO